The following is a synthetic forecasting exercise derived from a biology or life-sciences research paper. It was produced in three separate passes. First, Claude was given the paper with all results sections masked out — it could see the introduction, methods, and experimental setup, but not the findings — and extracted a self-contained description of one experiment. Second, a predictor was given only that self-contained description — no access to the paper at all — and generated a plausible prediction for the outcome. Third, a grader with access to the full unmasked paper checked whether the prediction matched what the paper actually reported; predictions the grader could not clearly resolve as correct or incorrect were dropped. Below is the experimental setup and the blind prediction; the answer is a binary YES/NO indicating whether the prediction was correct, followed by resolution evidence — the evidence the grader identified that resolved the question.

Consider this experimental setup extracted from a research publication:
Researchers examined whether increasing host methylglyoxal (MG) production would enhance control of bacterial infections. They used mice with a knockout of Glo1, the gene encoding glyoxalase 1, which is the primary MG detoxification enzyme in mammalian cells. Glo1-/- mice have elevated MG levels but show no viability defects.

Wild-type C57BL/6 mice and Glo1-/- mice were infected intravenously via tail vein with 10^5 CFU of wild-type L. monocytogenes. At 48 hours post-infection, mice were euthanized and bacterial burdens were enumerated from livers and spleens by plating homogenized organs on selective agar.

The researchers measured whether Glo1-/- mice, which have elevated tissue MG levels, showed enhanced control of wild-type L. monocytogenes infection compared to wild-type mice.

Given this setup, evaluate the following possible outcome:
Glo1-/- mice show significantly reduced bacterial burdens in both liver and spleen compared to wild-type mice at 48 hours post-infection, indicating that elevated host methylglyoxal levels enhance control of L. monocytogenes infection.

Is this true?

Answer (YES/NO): YES